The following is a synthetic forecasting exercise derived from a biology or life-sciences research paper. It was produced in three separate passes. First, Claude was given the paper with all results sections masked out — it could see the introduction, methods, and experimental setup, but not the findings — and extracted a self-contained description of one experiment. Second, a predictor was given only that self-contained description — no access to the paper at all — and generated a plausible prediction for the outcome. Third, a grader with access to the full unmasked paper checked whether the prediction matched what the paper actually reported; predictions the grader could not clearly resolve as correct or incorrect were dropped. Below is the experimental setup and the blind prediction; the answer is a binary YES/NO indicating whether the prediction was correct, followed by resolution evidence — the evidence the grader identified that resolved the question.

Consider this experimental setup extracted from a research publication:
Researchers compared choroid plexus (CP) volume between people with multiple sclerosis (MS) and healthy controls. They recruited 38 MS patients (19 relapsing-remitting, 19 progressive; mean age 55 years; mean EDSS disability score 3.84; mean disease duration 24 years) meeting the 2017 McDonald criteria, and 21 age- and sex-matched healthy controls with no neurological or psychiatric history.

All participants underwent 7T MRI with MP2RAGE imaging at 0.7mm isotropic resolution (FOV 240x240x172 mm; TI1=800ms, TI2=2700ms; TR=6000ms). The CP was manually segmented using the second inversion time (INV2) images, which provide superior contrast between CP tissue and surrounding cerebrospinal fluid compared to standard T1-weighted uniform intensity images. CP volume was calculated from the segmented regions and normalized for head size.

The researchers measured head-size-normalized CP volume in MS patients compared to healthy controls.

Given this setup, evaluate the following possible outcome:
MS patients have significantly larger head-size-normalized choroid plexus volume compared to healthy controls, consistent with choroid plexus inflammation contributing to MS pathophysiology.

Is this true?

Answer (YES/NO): YES